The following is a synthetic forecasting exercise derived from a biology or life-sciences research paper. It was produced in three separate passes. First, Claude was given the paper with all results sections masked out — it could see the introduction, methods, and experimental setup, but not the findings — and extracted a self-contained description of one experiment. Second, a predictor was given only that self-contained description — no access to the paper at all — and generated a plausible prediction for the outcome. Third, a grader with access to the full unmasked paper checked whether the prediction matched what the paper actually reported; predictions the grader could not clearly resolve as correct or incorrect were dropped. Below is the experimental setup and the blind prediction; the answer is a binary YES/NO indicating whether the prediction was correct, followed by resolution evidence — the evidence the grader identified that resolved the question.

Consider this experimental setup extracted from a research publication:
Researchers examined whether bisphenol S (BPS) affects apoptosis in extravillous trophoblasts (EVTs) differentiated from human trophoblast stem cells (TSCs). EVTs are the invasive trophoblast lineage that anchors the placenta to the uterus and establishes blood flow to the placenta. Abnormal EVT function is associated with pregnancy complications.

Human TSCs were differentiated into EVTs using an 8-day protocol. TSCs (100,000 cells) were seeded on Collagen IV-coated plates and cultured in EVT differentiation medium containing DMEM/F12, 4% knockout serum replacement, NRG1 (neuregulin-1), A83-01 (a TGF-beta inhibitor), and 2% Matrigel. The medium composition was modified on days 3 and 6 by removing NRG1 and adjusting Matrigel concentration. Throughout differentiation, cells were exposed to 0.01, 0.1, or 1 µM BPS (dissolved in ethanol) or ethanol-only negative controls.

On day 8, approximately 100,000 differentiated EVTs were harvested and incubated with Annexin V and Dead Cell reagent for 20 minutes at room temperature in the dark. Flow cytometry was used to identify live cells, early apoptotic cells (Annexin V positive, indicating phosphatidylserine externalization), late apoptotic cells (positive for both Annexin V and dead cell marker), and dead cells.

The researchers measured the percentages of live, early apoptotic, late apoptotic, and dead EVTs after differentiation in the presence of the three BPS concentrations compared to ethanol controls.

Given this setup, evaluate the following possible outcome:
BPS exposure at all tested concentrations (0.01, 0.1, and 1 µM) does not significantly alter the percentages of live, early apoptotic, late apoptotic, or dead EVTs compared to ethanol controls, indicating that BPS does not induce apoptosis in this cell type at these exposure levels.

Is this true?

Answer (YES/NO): NO